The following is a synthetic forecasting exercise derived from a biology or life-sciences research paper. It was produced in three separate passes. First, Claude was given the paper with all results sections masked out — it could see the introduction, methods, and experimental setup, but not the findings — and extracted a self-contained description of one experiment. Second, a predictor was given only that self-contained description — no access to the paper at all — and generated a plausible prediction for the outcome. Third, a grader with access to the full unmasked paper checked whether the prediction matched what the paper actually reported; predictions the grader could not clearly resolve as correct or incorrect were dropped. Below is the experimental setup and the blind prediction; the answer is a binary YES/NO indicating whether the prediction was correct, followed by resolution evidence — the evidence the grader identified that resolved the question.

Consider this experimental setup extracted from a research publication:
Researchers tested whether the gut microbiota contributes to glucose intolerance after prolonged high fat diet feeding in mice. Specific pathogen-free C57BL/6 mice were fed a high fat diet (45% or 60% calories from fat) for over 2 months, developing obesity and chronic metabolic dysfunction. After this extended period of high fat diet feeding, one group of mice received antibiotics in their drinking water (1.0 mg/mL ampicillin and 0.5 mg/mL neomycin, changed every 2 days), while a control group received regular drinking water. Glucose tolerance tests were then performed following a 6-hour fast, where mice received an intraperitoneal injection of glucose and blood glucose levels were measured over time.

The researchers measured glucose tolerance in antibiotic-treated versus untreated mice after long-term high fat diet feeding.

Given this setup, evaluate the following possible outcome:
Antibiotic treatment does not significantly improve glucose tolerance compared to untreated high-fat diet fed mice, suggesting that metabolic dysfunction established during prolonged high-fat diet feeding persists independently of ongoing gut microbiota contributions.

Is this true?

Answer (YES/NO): NO